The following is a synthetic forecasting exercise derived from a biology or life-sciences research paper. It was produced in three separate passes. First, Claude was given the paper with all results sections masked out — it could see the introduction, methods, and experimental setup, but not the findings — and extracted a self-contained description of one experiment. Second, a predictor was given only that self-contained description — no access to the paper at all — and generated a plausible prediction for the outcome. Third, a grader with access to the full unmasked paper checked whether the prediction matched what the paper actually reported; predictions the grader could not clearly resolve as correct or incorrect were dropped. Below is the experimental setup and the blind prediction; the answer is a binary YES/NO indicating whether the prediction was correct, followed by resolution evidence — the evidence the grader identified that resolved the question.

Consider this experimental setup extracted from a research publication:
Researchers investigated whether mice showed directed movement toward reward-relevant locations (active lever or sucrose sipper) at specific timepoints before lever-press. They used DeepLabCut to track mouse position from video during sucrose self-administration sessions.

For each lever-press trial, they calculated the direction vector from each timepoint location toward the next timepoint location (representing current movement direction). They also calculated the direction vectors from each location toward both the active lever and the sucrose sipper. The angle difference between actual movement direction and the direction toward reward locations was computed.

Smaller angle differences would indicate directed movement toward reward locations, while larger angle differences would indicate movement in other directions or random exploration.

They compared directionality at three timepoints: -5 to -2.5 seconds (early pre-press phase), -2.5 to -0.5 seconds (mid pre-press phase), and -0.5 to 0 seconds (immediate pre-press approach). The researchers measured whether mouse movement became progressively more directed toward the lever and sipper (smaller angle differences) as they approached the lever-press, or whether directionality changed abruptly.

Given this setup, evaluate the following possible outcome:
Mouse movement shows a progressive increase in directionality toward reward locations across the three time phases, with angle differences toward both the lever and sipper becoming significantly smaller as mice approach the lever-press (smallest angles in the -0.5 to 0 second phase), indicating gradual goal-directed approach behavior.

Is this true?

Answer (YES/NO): NO